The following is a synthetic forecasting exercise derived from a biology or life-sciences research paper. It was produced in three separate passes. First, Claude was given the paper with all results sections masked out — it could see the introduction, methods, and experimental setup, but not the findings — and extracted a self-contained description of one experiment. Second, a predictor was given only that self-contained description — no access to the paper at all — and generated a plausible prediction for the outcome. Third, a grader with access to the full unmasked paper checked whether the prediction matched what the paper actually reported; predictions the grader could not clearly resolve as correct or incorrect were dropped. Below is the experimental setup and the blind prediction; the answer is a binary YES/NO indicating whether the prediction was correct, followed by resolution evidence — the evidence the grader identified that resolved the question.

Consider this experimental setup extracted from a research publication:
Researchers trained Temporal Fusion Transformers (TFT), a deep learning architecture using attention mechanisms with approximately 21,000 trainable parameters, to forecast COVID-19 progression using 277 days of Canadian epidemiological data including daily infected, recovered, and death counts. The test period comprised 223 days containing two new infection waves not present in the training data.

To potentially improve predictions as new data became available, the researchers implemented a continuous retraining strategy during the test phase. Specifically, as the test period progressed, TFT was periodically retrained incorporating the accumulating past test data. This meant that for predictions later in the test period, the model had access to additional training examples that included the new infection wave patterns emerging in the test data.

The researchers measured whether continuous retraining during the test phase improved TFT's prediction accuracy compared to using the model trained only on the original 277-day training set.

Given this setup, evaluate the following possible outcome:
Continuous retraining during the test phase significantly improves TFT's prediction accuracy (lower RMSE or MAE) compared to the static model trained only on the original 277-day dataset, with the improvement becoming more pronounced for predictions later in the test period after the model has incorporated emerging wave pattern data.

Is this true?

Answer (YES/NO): NO